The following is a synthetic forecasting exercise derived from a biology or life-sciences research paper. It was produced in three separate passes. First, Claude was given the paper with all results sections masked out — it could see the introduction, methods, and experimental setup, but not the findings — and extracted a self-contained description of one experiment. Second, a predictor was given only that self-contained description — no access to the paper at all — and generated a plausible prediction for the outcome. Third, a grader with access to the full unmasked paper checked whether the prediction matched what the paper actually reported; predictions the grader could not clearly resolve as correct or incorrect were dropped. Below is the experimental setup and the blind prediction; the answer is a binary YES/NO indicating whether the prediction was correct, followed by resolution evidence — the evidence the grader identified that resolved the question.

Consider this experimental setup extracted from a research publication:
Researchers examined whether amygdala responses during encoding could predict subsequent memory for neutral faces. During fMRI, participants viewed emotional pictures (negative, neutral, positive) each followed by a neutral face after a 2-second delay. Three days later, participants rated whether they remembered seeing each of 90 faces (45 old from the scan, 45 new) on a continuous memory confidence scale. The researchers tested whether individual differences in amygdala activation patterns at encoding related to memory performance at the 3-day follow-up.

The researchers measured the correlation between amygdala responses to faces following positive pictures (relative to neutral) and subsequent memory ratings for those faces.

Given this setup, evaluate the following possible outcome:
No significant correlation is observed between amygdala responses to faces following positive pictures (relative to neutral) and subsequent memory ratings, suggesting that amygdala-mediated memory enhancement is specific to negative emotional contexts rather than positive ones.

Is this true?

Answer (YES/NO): NO